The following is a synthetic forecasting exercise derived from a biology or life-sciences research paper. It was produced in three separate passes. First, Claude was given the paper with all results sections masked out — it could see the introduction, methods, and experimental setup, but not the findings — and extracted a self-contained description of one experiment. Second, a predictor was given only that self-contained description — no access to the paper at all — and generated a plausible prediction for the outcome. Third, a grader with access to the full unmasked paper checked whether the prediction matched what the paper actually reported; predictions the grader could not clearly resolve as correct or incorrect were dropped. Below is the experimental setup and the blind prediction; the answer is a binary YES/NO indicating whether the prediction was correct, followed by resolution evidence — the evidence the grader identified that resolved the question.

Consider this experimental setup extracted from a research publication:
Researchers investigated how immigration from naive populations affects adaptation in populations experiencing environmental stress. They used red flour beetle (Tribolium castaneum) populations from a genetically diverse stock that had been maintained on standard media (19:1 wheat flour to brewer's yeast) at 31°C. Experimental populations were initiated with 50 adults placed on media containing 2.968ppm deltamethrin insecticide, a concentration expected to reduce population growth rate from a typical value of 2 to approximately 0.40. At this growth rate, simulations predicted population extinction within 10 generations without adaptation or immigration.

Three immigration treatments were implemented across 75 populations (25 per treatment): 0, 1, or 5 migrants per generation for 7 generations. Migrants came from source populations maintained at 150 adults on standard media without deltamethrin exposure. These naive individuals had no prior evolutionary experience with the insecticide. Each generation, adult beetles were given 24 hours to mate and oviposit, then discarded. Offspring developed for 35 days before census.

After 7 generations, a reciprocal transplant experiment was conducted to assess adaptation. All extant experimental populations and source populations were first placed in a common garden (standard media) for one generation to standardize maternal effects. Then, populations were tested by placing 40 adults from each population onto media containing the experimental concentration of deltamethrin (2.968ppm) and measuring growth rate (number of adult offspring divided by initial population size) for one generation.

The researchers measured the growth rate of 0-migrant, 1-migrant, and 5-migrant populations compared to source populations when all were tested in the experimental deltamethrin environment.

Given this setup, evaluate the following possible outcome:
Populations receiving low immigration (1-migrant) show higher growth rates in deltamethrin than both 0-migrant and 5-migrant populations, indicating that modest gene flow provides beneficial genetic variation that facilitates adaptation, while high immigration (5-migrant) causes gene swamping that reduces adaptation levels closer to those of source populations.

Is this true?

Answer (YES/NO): NO